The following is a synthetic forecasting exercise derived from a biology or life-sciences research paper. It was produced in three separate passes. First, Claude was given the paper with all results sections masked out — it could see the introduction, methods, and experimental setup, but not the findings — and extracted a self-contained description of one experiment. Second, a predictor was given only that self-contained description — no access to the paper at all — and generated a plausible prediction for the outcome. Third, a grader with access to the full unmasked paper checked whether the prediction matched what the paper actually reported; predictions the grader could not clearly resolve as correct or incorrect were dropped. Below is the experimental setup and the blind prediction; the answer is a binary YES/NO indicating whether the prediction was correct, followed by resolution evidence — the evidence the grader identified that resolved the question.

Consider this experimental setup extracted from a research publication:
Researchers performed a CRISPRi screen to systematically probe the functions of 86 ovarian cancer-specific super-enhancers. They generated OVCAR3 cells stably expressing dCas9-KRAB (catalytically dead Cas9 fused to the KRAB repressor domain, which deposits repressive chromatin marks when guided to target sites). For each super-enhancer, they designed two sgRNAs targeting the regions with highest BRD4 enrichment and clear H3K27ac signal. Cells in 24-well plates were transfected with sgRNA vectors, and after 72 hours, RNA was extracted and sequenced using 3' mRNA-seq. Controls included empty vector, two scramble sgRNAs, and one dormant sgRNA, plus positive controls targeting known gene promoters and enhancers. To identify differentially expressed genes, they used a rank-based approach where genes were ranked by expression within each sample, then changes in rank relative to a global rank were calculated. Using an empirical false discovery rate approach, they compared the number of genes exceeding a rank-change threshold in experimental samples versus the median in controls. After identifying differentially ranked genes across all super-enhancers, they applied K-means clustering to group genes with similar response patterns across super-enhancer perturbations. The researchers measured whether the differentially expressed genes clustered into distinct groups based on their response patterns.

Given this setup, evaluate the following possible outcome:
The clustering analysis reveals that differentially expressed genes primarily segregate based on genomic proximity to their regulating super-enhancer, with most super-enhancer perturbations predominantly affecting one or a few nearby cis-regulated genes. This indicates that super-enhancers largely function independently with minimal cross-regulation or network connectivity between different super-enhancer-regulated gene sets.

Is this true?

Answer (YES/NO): NO